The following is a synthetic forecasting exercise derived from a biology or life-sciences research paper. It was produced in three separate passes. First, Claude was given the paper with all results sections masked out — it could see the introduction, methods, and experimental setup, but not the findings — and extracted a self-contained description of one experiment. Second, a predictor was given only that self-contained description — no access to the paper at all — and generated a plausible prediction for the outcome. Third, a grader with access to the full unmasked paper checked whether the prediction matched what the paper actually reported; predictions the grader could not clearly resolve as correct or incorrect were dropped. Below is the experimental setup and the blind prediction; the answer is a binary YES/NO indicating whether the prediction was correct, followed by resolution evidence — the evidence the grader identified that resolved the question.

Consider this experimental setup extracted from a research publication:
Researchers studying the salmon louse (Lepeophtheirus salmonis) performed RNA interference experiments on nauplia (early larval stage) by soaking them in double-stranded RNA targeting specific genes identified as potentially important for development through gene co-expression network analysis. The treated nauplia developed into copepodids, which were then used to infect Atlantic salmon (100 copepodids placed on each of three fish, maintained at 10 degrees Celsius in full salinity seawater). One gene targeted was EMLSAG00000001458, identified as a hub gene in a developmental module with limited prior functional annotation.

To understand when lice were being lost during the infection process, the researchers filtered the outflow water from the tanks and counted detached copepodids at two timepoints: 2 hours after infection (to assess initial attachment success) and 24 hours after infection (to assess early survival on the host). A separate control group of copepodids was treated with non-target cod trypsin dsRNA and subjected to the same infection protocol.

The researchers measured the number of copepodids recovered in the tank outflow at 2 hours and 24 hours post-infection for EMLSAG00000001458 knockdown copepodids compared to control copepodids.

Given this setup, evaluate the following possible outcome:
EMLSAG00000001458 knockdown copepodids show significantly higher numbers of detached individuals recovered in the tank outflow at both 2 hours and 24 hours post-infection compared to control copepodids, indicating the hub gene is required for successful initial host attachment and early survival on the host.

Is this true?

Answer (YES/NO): NO